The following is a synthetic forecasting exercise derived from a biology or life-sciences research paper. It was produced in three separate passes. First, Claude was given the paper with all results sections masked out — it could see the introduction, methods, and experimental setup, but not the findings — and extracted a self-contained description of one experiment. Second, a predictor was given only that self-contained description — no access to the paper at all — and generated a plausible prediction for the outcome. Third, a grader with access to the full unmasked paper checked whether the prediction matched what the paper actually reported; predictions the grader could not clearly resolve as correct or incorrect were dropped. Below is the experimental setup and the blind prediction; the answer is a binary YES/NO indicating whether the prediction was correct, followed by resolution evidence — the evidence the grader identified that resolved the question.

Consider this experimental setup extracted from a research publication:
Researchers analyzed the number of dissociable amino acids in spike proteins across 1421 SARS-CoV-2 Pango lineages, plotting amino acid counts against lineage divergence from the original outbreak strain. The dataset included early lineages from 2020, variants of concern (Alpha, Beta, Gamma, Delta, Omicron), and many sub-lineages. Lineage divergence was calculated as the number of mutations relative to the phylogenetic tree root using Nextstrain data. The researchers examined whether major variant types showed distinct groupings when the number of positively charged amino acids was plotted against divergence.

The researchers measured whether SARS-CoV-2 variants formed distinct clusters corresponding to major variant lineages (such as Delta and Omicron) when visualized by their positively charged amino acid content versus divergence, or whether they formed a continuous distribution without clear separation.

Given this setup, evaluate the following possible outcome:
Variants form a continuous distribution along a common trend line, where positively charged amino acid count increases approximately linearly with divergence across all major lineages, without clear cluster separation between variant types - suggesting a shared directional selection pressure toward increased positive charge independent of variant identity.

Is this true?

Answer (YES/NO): NO